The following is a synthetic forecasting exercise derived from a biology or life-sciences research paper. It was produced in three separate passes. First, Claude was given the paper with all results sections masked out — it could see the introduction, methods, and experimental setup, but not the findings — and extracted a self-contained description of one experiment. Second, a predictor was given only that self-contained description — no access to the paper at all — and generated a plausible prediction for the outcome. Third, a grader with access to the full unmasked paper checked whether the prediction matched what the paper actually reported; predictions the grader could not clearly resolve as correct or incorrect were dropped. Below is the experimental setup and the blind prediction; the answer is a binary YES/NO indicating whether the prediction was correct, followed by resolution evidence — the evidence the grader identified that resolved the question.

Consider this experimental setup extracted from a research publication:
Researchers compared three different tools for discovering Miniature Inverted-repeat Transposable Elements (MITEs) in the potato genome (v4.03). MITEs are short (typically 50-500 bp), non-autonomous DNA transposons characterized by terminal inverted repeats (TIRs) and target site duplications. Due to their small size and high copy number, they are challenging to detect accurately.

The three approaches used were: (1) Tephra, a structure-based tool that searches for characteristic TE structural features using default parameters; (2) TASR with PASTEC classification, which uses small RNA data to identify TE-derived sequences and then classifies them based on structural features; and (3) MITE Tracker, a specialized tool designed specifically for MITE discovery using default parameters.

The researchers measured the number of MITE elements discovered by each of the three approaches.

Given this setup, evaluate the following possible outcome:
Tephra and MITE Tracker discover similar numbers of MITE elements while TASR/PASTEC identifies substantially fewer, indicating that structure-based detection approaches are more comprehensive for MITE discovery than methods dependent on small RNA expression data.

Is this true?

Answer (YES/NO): NO